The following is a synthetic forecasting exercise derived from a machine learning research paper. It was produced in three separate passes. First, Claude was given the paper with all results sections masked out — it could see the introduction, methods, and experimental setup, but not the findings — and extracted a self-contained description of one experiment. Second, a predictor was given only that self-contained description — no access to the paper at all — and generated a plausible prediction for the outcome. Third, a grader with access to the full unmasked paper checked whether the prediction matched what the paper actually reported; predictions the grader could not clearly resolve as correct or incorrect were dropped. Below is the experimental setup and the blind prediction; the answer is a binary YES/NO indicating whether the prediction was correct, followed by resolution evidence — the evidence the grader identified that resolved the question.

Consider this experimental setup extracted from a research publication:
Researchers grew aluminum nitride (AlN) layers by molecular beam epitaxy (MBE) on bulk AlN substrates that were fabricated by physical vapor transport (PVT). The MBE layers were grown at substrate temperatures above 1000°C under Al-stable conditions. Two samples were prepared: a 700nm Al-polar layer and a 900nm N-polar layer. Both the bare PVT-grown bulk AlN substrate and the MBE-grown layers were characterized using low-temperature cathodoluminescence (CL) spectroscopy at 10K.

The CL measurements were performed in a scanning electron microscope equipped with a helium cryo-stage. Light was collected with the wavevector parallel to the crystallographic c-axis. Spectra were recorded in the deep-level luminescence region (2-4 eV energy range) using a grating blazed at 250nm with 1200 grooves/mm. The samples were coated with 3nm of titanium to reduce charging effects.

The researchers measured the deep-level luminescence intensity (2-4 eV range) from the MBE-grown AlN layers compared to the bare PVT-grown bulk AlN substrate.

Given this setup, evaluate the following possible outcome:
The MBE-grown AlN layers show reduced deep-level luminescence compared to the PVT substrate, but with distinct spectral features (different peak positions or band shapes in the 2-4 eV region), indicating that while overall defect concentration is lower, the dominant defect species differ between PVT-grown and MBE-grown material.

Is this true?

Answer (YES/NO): YES